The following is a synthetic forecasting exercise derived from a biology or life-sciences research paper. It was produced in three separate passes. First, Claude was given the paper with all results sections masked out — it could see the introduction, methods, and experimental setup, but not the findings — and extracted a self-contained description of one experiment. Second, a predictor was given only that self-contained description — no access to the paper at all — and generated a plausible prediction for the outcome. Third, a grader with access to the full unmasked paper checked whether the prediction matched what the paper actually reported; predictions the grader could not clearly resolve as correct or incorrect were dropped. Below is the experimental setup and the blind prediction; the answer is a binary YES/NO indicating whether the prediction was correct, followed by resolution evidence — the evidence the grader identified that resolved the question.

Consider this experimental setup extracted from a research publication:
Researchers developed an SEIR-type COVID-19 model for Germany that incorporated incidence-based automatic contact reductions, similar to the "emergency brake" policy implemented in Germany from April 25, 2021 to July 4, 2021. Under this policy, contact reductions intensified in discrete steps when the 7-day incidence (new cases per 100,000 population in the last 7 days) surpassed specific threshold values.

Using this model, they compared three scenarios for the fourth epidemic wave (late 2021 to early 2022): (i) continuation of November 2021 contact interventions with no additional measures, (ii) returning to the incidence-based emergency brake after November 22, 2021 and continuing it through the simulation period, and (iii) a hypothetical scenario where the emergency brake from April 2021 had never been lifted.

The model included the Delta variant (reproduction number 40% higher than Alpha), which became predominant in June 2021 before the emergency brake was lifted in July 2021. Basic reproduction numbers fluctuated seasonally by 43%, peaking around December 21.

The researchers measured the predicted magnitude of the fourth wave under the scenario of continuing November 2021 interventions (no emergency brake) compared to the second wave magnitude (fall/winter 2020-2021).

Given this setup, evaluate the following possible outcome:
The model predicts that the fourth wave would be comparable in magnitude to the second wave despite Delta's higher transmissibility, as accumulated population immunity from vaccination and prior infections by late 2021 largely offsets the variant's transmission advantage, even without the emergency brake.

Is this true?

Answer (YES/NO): NO